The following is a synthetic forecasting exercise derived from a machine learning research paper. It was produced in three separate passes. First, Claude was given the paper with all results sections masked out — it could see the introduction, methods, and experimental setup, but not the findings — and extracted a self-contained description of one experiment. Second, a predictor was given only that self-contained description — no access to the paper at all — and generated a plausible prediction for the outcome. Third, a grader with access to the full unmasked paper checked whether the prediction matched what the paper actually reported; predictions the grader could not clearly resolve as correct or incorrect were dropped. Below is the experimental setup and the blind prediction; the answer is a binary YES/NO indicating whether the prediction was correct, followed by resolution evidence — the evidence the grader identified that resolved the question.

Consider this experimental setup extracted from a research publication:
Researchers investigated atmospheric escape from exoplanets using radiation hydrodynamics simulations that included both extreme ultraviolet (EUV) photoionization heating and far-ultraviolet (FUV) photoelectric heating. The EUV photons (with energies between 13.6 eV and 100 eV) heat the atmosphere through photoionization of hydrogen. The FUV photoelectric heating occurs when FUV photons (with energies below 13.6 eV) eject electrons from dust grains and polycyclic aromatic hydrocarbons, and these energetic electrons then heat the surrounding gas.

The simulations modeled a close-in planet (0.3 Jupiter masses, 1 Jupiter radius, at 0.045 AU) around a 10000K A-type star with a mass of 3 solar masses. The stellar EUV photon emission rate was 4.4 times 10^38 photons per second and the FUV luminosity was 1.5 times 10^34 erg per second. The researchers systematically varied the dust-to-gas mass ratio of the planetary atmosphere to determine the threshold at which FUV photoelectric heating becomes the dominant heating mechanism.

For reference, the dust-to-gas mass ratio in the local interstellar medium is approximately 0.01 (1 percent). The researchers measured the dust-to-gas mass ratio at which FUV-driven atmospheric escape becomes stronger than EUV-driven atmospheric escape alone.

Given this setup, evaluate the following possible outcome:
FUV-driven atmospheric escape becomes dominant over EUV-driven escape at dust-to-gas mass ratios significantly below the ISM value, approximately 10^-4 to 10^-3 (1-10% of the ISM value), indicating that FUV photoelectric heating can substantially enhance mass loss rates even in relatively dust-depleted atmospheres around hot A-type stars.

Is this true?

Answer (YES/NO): NO